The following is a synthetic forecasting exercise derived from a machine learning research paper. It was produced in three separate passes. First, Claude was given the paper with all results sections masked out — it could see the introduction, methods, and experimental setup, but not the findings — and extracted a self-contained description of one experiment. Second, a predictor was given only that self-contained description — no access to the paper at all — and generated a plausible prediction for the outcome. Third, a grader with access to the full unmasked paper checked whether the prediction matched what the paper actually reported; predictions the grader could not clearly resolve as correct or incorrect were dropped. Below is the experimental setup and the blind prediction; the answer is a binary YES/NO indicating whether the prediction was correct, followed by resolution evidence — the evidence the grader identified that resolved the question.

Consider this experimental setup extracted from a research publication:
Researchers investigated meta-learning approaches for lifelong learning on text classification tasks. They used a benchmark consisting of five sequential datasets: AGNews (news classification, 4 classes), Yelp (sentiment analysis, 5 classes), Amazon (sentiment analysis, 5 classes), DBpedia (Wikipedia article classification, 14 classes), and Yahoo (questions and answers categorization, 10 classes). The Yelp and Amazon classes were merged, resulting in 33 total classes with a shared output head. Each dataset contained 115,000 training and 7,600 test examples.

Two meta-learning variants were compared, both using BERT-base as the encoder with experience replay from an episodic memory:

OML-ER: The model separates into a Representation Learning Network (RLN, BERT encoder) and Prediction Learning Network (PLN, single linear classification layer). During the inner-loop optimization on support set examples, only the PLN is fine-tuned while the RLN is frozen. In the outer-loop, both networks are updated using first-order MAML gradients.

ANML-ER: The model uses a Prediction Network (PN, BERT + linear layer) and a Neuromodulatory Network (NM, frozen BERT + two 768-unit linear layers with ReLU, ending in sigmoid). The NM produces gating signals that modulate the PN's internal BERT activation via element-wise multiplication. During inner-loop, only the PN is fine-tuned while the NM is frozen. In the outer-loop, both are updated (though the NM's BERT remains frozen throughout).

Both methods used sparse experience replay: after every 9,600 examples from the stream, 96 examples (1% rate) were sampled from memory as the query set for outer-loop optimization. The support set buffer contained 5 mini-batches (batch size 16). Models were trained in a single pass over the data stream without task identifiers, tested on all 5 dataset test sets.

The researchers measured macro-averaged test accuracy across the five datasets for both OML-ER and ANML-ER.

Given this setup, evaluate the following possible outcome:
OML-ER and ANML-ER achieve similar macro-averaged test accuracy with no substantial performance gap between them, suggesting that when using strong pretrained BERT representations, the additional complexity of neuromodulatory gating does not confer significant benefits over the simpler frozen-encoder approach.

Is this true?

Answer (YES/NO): YES